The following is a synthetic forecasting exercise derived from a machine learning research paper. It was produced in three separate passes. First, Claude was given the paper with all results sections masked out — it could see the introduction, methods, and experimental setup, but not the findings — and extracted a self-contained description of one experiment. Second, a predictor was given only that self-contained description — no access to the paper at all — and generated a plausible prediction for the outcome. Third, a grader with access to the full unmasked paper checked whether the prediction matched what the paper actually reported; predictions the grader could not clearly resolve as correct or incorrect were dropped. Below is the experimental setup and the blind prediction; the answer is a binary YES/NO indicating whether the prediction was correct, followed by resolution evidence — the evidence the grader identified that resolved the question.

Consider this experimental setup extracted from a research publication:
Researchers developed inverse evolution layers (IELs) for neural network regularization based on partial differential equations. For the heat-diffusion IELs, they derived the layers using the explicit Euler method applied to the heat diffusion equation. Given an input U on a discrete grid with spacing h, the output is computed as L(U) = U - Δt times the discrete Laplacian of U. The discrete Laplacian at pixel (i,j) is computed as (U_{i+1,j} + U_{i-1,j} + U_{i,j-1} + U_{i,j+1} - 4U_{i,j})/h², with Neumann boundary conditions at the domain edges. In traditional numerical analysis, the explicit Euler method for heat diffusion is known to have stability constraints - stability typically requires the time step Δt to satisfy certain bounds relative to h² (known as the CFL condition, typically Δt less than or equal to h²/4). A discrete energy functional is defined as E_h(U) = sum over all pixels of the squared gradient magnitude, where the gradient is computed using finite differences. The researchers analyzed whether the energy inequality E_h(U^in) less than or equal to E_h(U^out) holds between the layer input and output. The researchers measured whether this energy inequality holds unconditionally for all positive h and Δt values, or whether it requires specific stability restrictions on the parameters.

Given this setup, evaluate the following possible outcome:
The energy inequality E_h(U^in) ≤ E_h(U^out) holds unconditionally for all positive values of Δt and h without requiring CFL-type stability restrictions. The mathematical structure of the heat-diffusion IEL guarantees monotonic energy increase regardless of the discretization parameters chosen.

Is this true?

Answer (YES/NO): YES